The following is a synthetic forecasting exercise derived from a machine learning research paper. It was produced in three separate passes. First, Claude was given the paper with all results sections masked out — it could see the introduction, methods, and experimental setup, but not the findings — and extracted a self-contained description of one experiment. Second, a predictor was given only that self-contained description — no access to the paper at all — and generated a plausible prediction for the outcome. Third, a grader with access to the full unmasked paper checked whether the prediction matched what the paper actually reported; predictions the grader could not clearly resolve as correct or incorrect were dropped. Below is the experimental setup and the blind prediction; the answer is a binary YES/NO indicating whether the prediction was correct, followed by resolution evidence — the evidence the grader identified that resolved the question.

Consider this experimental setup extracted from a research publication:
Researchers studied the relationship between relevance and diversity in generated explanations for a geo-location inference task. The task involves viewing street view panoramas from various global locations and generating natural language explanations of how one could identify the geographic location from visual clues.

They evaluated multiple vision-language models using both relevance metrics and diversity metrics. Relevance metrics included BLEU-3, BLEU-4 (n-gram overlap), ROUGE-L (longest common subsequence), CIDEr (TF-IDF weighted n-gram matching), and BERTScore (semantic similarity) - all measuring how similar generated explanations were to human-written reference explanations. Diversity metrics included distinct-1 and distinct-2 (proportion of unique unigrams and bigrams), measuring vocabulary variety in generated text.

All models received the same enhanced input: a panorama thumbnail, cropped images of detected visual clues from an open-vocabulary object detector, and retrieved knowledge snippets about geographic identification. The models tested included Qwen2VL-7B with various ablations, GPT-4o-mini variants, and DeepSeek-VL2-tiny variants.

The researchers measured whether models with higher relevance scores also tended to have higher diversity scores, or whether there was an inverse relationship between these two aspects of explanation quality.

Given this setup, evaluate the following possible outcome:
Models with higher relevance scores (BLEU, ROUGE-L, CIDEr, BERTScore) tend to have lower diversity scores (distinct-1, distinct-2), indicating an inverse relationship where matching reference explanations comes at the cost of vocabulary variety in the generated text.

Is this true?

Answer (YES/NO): YES